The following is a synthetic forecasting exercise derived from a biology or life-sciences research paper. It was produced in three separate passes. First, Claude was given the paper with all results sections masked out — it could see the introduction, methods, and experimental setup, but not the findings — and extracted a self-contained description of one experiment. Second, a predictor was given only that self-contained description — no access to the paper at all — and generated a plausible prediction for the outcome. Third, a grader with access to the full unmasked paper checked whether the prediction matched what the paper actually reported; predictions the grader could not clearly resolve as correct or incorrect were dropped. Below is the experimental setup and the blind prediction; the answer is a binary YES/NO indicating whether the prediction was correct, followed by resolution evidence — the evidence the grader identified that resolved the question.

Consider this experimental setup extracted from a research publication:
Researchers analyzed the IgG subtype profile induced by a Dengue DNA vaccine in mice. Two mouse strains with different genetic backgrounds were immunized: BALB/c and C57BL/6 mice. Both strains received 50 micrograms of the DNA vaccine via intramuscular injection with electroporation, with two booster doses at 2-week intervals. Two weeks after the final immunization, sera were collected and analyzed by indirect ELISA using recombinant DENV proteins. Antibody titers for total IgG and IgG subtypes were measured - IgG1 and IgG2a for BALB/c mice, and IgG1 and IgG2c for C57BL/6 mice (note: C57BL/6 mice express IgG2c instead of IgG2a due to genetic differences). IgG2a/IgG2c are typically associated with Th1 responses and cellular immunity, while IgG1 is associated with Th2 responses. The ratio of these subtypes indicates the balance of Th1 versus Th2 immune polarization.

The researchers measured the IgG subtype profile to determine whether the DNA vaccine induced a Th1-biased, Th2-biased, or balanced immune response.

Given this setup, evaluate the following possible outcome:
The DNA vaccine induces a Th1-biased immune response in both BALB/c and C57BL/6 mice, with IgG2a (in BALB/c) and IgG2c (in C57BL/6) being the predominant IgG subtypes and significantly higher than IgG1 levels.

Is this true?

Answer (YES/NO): YES